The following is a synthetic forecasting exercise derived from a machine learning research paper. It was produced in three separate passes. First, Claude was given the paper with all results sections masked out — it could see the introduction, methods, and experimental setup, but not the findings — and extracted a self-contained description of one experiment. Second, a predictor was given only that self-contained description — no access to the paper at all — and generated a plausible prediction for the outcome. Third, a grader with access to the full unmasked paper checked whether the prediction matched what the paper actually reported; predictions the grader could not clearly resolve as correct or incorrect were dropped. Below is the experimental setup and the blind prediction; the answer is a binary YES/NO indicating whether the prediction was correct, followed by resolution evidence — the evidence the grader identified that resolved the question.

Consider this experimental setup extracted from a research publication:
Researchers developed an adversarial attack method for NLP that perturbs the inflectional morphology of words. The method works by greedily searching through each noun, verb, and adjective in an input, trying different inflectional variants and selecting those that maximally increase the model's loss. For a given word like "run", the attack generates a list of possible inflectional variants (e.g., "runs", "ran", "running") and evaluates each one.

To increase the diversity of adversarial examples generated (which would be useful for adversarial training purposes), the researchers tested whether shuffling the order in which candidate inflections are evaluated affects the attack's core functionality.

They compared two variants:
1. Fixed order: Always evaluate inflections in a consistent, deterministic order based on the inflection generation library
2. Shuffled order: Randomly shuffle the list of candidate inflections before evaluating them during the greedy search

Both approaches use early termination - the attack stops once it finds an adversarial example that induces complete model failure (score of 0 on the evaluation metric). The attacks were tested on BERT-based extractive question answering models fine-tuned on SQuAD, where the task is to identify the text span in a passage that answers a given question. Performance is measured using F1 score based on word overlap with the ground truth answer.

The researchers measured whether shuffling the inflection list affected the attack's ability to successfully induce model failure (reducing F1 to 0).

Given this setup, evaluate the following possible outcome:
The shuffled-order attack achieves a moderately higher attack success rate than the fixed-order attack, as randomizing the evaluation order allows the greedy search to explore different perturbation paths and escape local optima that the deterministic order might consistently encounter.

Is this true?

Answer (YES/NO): NO